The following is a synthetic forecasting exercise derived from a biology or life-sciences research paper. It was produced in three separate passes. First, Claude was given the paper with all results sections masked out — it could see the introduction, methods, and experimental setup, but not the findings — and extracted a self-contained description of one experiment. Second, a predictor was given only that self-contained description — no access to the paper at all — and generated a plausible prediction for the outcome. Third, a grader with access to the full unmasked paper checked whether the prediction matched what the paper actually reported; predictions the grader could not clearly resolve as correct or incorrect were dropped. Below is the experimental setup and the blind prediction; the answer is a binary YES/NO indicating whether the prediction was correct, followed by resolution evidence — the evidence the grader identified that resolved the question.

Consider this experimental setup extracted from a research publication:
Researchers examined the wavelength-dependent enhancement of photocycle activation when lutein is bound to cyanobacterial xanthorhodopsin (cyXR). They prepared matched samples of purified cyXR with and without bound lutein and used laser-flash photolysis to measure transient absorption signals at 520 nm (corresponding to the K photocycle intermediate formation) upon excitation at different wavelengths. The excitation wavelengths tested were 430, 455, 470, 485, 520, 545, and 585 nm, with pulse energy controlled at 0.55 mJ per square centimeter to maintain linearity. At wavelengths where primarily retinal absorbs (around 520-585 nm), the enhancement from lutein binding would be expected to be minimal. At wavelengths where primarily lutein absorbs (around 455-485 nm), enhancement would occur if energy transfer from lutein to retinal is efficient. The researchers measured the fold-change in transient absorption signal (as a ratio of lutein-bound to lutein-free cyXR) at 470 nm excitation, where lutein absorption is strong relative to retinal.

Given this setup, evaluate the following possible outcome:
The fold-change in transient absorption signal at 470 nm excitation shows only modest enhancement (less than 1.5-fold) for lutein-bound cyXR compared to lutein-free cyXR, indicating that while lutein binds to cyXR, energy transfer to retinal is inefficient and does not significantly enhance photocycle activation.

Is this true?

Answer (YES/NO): NO